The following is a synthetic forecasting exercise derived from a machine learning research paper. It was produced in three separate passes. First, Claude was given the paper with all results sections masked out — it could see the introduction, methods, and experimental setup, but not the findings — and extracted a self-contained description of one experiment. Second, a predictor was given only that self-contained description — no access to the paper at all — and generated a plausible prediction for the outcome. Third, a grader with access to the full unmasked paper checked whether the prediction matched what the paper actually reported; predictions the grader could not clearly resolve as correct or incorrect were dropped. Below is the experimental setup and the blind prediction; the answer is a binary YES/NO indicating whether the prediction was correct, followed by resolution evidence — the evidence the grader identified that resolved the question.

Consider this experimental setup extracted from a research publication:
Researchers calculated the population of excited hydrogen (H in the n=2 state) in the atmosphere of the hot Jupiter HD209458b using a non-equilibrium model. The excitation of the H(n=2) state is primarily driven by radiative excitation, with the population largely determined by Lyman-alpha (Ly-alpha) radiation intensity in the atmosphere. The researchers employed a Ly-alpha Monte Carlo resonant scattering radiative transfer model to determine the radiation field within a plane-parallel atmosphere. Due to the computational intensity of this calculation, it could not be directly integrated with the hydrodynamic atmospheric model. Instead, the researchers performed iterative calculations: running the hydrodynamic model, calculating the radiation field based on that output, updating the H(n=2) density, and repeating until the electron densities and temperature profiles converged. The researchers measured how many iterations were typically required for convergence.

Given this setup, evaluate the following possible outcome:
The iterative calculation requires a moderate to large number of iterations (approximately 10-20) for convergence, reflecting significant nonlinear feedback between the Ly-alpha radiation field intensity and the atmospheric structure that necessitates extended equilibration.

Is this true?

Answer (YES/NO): NO